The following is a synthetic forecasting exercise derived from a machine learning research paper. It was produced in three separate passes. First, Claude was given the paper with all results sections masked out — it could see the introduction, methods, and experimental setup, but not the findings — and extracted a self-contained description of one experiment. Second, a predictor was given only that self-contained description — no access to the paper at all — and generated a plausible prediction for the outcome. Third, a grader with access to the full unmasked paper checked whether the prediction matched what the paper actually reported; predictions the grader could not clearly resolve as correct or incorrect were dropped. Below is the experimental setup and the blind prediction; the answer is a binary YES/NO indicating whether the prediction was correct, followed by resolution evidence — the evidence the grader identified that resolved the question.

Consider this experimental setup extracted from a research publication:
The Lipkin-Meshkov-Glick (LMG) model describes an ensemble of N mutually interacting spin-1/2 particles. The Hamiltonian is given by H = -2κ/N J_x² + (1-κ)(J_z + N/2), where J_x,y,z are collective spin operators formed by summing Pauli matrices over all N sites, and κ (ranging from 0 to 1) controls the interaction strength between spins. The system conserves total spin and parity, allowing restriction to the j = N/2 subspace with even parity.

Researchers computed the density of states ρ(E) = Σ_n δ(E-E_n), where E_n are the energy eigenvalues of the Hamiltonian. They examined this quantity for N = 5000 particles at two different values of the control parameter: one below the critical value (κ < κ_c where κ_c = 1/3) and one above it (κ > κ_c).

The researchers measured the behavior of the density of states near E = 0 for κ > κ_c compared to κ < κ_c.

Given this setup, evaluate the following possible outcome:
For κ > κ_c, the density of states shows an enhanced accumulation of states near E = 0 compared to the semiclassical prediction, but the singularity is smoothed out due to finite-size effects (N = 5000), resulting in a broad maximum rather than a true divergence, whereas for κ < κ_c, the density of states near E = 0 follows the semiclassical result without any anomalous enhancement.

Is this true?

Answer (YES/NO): NO